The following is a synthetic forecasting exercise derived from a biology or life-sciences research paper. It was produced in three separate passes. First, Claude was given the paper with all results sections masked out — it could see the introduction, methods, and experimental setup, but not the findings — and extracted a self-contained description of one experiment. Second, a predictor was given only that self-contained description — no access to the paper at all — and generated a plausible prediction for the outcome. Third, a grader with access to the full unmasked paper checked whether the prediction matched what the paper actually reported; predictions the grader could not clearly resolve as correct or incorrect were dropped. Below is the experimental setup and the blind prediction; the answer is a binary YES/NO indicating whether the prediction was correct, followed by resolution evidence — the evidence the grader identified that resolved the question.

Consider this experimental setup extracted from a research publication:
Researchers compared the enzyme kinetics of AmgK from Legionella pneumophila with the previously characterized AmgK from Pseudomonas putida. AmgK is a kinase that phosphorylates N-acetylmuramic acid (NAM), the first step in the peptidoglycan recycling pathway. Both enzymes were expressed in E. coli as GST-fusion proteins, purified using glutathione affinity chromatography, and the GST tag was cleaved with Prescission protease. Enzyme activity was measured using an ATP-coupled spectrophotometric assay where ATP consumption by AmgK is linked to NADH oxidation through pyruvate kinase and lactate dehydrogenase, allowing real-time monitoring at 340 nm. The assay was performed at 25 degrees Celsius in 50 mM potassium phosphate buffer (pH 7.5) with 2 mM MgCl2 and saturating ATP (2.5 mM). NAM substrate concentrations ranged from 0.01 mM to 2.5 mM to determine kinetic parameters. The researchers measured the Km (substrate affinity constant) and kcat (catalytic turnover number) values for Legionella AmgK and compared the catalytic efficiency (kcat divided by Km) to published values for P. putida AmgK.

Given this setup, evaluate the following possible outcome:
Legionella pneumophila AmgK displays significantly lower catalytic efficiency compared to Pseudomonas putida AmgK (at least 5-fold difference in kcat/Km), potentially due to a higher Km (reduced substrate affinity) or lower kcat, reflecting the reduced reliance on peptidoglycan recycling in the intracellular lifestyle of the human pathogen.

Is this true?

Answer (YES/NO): NO